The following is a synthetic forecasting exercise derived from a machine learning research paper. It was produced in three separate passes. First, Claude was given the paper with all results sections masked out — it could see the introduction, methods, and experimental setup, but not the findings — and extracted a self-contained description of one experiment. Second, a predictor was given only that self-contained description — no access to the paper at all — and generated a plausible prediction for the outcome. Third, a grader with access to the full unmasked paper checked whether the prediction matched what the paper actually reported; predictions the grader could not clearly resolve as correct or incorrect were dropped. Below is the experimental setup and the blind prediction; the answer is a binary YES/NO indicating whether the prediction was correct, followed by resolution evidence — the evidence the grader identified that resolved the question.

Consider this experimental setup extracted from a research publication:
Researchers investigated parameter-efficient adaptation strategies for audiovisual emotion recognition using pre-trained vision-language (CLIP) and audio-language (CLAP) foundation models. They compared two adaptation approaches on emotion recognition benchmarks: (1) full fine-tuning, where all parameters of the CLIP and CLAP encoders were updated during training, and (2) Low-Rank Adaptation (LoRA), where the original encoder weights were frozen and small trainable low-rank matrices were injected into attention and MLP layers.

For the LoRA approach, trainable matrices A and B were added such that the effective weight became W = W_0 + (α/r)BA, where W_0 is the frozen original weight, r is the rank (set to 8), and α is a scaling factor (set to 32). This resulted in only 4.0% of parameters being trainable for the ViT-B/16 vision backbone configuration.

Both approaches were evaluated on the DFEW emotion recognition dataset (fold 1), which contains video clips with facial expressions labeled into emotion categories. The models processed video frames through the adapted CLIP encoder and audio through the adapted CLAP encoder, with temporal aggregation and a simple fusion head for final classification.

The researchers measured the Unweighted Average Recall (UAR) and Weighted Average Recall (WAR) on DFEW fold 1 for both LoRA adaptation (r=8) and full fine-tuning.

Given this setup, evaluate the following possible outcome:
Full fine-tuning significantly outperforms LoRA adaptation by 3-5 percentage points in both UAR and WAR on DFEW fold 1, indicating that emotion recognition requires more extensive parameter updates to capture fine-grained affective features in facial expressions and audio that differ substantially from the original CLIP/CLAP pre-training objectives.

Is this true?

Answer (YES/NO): NO